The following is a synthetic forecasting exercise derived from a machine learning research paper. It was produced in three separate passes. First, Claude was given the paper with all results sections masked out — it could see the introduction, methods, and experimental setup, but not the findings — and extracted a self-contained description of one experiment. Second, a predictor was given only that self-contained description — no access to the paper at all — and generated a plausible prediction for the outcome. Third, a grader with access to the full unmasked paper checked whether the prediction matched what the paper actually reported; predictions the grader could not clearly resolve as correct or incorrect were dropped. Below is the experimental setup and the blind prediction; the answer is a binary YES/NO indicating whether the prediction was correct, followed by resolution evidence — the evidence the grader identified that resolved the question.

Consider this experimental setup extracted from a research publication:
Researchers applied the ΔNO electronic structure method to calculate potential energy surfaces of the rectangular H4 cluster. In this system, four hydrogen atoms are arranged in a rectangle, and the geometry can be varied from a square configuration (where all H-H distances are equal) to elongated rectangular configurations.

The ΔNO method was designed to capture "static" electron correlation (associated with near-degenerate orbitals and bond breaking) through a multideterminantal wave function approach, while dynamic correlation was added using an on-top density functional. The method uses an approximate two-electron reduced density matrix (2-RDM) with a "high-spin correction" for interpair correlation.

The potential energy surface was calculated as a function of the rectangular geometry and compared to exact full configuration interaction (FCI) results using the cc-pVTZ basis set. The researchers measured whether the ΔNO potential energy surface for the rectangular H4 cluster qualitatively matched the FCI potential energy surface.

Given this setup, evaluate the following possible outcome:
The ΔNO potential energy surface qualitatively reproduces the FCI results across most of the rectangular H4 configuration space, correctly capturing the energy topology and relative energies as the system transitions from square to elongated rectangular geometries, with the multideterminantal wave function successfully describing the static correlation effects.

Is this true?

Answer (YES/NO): NO